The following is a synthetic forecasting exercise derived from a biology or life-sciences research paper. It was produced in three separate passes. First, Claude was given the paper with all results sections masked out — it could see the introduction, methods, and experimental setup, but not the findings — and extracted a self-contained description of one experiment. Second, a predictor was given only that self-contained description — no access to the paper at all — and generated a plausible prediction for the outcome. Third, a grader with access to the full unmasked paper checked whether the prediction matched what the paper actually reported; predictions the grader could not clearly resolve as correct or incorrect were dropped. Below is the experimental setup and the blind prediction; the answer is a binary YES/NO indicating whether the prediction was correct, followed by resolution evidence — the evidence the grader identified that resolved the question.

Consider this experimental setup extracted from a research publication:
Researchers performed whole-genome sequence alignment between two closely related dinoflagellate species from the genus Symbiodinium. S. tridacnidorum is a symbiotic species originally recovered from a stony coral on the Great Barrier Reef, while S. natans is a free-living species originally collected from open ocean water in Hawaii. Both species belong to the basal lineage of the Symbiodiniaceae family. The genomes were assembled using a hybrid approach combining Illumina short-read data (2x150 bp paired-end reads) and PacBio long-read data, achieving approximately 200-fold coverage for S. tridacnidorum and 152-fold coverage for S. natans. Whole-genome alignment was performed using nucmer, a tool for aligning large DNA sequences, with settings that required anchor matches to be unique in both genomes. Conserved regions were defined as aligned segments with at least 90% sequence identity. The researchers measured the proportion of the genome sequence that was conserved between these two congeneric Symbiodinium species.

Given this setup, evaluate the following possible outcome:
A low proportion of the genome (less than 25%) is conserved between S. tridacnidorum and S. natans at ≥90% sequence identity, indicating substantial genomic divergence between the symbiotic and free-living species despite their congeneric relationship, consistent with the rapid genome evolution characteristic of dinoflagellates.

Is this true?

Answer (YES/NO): YES